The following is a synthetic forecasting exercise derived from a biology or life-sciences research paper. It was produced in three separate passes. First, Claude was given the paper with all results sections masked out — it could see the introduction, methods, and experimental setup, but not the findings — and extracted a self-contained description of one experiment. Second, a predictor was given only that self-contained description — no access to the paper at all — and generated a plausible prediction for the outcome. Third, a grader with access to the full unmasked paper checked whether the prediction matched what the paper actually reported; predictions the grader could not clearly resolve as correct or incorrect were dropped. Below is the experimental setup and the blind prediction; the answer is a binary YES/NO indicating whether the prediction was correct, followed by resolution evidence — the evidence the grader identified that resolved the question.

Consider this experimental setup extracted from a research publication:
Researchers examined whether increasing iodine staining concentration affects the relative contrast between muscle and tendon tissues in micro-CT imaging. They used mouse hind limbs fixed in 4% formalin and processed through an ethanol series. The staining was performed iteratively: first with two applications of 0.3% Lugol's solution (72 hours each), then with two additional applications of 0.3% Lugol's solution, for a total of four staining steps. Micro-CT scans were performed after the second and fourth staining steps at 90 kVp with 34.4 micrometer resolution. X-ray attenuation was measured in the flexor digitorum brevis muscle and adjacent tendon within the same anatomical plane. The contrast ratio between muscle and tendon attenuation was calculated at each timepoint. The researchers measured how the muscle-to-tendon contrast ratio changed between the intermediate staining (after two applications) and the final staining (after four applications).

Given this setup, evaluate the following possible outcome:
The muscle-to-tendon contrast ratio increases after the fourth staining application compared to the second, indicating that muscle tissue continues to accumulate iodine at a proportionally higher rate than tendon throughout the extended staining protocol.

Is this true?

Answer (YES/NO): NO